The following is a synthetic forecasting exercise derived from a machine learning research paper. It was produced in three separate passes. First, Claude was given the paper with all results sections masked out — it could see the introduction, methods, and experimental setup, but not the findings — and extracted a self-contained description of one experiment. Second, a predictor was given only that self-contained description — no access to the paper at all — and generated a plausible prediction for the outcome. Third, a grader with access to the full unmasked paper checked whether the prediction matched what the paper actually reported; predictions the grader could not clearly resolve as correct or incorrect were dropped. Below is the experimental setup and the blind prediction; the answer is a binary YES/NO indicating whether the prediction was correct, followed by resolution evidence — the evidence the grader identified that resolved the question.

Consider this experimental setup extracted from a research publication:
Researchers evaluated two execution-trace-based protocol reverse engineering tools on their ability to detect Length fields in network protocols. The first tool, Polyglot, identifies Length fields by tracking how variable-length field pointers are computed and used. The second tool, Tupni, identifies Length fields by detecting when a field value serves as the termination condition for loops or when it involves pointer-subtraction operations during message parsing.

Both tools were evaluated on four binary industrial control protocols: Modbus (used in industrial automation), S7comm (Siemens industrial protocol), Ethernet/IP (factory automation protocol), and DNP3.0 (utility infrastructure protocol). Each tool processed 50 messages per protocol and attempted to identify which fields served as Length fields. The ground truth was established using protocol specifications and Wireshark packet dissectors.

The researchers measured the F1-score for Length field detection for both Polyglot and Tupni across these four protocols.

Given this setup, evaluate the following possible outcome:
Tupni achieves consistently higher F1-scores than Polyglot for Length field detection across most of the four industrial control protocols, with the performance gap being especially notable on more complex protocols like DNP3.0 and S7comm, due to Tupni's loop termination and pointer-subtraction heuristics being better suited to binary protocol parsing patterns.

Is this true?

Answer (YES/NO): NO